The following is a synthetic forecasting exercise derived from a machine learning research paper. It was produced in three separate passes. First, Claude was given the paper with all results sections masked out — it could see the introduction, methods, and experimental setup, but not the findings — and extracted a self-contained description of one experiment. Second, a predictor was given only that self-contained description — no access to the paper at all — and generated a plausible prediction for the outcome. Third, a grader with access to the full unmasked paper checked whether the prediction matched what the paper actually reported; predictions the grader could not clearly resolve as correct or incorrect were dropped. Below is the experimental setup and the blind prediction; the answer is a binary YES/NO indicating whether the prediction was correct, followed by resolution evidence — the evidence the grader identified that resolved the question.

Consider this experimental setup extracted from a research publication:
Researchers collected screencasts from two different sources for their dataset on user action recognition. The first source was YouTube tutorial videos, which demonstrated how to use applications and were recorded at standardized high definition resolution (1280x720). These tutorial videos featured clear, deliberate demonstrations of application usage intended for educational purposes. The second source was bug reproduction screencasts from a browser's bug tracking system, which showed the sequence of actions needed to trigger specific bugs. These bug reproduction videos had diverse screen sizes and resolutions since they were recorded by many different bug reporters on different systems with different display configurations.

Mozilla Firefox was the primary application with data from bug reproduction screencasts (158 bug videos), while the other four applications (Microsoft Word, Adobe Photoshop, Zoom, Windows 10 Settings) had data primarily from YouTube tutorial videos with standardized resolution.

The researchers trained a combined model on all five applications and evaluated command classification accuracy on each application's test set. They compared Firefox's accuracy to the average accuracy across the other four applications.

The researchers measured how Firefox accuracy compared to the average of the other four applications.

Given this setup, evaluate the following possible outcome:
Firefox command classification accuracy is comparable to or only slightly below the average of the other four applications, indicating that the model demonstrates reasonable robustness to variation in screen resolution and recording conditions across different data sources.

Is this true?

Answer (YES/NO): YES